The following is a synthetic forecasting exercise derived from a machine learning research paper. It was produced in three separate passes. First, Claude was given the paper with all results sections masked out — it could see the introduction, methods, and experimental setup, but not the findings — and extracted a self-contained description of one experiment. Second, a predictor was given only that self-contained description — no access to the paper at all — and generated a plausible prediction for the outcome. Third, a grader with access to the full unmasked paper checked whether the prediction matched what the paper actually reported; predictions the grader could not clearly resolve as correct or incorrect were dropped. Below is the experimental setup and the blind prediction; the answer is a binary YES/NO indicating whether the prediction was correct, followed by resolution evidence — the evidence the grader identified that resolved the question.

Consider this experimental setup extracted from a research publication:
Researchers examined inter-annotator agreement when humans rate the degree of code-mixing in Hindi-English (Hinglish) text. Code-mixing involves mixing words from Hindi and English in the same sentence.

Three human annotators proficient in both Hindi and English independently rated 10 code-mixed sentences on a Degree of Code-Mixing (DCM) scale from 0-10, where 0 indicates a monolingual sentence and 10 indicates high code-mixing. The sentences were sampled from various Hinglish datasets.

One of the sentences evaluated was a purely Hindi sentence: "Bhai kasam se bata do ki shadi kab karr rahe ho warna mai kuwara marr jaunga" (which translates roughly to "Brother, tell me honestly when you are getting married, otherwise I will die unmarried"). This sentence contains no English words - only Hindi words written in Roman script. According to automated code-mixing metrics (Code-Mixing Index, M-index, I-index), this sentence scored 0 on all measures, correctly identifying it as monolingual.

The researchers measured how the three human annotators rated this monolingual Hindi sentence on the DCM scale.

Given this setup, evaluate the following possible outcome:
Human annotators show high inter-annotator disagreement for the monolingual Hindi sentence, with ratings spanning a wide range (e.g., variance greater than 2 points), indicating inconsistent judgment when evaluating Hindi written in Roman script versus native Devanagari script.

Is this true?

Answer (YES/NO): YES